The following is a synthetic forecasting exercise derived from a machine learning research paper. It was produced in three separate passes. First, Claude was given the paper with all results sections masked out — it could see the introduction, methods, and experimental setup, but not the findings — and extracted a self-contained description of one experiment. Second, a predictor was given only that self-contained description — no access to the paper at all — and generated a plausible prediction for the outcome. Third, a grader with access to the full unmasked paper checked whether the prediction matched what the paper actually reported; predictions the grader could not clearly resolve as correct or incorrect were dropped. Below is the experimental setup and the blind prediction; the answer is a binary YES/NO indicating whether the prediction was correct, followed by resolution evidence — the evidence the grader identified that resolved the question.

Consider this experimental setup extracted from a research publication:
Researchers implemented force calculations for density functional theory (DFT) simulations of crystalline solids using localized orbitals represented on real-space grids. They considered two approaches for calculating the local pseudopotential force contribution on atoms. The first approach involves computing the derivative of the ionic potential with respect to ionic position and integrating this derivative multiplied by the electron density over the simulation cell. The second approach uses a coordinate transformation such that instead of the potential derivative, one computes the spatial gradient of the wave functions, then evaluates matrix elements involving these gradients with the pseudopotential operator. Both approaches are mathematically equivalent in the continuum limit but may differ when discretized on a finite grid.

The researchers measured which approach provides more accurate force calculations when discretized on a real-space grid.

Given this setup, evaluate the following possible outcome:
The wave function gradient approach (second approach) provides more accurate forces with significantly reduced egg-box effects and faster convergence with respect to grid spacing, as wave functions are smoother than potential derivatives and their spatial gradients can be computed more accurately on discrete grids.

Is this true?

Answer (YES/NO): YES